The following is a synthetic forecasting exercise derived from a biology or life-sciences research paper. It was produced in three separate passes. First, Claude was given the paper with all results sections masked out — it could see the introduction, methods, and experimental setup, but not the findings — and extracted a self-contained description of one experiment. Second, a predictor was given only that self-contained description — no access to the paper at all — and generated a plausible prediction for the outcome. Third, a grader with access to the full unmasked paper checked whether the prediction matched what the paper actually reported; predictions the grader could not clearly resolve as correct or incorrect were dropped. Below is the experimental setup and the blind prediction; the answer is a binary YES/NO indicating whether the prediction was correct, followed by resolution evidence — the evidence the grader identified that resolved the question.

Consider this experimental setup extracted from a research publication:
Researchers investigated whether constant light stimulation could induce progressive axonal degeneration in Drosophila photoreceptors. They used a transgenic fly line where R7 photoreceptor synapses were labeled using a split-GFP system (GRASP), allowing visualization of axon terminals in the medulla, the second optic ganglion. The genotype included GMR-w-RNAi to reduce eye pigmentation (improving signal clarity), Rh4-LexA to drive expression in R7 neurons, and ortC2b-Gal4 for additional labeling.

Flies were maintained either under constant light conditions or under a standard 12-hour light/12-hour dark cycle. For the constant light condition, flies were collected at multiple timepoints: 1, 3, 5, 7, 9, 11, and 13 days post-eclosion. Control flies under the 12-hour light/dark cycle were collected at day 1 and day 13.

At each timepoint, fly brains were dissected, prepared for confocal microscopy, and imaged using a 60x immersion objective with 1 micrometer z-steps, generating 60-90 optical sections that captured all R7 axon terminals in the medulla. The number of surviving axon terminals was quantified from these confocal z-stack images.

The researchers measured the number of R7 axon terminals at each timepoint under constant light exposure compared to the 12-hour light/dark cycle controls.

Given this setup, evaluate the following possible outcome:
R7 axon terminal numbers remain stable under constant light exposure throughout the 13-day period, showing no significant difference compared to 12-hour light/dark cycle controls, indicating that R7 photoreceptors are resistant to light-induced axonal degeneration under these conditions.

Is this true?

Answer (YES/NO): NO